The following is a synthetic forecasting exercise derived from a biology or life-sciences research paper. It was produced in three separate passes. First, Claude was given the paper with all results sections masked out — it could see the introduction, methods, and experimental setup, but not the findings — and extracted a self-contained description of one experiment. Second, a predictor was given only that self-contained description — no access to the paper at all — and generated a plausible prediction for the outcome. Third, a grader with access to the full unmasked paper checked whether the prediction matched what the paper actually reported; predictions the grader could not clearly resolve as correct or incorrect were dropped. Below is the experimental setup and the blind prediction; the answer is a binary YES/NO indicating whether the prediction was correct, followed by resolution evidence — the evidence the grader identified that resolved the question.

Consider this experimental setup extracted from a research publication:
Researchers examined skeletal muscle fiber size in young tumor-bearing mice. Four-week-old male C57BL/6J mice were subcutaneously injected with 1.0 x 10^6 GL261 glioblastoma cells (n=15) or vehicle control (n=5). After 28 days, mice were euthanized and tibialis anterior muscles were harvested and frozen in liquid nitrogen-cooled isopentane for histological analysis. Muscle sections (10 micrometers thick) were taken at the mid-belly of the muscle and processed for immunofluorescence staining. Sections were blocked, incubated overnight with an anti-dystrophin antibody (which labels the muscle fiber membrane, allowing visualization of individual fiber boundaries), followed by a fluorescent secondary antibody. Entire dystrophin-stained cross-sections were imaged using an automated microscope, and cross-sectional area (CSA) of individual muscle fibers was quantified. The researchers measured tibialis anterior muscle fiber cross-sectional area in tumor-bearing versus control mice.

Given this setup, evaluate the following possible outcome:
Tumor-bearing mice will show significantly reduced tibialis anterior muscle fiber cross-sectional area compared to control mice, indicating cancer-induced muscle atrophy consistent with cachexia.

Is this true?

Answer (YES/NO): YES